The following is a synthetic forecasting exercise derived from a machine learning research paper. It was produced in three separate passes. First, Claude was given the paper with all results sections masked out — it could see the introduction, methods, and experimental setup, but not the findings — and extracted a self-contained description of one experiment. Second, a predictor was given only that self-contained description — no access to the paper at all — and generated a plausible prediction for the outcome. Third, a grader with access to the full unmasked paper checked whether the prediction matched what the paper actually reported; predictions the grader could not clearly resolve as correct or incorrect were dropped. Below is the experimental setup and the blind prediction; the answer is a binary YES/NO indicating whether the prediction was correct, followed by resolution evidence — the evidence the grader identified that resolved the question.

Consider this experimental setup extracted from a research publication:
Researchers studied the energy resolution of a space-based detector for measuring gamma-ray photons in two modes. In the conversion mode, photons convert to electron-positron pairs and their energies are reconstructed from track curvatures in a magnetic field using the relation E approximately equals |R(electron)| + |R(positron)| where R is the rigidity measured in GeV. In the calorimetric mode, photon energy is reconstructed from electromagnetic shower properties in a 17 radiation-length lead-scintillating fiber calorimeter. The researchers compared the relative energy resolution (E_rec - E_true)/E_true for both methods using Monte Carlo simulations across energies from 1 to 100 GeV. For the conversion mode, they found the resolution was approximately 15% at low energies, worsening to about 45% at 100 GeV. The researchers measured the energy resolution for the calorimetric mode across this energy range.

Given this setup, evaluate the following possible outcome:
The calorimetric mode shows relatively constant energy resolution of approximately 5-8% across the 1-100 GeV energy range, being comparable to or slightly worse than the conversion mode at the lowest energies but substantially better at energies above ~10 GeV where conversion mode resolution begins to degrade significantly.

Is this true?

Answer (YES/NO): NO